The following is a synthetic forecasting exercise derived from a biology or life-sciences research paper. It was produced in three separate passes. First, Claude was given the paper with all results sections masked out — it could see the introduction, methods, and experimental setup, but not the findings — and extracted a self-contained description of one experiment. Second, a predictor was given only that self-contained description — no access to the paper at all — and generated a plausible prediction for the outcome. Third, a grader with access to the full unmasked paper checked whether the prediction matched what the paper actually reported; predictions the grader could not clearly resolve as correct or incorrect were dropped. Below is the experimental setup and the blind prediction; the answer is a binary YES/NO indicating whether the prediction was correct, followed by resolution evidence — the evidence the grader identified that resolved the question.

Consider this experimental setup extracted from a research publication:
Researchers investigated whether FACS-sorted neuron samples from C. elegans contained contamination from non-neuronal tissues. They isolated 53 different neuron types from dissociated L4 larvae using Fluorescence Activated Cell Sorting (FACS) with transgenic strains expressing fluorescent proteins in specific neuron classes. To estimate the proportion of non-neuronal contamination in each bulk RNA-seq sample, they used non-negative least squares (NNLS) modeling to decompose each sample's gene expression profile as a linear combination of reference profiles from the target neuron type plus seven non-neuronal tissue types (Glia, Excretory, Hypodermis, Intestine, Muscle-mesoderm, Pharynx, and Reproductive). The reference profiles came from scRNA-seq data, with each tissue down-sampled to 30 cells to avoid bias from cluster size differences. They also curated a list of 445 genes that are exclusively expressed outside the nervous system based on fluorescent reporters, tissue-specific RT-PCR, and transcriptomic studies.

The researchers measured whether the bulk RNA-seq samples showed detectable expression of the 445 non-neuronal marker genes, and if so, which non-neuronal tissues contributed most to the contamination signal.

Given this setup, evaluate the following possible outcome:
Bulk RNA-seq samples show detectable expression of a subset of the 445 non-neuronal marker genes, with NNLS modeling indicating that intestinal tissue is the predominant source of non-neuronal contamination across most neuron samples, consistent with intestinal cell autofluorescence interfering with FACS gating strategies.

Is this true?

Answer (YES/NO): NO